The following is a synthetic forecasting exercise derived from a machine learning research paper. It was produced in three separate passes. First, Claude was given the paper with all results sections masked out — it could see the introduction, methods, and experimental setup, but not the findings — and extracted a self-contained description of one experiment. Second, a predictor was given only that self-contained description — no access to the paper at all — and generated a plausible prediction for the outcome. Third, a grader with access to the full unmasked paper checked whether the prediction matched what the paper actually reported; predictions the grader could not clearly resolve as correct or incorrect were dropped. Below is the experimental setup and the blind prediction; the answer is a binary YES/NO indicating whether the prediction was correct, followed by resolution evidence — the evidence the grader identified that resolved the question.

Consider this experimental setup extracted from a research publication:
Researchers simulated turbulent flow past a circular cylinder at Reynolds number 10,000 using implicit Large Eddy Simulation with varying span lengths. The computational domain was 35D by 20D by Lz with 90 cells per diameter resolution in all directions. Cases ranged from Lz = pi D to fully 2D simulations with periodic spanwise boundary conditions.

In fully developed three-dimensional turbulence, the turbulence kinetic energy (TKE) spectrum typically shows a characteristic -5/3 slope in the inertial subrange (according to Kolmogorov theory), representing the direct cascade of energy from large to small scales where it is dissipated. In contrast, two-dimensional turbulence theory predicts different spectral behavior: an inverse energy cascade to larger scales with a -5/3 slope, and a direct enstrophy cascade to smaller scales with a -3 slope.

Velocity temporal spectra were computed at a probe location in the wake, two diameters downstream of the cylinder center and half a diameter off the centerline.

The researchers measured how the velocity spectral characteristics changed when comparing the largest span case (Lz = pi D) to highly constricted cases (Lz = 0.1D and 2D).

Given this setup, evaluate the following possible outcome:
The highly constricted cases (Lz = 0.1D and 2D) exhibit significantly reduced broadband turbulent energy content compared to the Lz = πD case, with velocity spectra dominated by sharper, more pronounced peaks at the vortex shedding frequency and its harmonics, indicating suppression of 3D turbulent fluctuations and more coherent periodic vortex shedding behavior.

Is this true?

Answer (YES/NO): NO